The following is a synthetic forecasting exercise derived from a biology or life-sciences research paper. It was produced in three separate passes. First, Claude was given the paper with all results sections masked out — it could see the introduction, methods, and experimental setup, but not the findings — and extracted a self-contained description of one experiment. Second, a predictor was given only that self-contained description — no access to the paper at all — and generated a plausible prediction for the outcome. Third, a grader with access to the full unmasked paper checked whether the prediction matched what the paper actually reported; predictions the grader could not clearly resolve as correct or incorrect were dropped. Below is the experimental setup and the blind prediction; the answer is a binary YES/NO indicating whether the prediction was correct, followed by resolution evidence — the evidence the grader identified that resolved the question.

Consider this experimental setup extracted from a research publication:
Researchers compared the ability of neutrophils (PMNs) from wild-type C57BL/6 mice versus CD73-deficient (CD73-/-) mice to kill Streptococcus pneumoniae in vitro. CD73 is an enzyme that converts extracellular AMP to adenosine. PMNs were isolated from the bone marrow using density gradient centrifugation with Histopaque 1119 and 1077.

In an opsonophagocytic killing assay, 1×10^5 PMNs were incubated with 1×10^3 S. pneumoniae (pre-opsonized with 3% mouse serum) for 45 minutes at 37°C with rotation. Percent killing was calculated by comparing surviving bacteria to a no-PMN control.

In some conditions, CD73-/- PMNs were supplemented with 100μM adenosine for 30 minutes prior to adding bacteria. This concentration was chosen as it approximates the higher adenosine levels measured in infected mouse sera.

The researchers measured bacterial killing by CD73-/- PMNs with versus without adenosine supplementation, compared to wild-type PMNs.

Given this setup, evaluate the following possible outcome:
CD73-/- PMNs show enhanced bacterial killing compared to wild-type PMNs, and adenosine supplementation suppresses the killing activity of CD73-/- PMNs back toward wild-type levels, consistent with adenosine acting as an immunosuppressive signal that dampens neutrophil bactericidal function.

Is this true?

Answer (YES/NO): NO